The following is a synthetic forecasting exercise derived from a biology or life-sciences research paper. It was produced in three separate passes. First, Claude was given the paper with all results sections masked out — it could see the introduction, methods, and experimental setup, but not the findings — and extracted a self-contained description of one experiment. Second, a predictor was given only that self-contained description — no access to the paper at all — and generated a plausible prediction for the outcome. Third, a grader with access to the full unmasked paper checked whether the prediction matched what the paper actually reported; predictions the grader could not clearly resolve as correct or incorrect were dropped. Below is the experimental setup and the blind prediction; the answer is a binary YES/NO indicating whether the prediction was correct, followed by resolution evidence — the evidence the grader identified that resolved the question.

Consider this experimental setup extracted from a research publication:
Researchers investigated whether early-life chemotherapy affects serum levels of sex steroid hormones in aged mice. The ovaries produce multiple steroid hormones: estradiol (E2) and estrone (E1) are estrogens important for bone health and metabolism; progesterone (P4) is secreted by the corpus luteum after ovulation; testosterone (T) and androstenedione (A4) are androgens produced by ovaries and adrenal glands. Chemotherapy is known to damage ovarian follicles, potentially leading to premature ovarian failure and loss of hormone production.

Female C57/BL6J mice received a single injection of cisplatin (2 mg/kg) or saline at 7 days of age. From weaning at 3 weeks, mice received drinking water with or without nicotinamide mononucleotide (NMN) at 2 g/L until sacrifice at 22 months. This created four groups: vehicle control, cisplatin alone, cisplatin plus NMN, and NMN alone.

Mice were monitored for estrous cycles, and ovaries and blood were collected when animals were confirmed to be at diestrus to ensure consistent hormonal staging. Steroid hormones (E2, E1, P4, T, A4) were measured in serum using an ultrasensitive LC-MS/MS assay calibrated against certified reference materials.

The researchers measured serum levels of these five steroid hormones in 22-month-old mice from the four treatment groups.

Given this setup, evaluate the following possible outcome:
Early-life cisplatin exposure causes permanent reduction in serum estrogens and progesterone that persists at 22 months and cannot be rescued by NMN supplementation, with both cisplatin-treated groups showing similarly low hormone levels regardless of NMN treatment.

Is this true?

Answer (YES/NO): NO